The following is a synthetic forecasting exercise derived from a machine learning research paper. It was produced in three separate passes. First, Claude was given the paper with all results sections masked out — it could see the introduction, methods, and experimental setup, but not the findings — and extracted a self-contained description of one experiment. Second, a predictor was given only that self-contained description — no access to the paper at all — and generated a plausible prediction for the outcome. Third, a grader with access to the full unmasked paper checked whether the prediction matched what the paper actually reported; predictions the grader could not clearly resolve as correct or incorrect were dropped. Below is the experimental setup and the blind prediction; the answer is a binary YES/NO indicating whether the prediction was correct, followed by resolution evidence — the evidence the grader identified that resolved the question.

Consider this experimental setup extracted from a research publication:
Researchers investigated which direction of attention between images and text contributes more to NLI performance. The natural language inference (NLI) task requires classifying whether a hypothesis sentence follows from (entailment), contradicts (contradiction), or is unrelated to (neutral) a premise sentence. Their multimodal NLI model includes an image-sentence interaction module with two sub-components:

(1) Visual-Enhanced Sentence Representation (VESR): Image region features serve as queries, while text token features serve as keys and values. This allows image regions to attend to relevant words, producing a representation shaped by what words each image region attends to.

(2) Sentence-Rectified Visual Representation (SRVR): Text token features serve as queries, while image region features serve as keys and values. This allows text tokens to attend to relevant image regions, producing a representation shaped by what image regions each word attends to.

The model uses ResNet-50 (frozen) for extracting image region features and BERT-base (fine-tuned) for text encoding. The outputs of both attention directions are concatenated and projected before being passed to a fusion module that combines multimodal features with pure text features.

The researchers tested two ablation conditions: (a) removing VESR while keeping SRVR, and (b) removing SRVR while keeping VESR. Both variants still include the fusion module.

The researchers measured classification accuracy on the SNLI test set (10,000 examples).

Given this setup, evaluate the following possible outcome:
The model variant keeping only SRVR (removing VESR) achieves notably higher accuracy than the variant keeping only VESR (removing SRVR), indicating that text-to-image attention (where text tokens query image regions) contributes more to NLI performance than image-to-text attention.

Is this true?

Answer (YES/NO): NO